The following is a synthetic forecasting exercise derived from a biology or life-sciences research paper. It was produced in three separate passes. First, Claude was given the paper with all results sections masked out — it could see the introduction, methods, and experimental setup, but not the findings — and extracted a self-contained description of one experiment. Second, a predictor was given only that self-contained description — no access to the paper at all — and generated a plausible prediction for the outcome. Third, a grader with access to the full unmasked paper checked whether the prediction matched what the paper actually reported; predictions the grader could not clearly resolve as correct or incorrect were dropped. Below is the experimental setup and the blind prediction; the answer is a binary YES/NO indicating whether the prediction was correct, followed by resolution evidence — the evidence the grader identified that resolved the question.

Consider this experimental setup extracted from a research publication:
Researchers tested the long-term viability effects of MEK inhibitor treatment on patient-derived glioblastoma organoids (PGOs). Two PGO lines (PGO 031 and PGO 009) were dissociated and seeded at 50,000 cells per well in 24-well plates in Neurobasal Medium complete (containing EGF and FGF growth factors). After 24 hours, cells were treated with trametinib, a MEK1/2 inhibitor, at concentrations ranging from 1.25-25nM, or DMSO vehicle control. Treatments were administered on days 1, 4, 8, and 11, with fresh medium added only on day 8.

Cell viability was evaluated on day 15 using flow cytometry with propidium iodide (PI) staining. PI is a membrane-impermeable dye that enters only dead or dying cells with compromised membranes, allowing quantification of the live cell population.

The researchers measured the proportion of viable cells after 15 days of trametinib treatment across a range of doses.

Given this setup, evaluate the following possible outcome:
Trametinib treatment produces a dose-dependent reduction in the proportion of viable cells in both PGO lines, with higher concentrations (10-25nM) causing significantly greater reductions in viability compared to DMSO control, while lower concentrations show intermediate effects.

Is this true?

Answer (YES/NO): NO